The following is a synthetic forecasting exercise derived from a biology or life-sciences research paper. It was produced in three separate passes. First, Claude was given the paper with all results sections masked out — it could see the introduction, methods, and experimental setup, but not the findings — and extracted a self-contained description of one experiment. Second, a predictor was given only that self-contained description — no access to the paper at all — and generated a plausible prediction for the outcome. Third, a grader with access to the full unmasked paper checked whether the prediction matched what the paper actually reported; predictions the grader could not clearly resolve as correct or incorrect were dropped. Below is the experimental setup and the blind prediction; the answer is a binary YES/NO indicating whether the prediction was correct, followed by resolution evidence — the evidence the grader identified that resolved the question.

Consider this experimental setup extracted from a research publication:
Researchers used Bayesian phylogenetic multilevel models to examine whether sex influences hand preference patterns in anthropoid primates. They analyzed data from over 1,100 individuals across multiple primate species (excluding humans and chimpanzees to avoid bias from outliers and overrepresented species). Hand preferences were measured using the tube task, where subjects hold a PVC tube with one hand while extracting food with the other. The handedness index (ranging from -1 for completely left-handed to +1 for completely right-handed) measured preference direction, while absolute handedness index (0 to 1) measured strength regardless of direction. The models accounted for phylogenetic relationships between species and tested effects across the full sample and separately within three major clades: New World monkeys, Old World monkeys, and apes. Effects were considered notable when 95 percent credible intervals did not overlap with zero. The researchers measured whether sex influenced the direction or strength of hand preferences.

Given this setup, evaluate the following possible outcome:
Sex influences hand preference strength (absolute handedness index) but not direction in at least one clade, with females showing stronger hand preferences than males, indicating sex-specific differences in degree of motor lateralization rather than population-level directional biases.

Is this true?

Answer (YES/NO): NO